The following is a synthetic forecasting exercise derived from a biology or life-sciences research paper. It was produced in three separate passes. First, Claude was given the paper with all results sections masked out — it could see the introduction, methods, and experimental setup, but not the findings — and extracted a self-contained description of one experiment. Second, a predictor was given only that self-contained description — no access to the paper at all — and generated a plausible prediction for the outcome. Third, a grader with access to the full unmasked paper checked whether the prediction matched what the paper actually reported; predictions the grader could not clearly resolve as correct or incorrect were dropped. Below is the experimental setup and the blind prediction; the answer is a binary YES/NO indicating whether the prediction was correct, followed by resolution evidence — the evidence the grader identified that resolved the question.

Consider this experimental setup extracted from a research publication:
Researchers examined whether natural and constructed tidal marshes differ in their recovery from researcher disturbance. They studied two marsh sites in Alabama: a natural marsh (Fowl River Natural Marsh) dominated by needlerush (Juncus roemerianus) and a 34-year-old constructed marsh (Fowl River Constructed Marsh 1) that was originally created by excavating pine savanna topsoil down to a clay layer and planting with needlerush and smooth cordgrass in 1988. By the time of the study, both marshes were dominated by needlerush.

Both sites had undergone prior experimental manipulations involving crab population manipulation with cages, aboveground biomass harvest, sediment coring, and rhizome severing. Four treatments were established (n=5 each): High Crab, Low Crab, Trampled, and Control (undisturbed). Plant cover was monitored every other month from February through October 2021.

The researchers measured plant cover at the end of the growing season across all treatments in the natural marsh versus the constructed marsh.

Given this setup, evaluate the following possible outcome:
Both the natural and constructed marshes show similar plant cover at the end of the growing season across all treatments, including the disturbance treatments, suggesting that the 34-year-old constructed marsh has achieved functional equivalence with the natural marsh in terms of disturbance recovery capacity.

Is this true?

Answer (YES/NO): NO